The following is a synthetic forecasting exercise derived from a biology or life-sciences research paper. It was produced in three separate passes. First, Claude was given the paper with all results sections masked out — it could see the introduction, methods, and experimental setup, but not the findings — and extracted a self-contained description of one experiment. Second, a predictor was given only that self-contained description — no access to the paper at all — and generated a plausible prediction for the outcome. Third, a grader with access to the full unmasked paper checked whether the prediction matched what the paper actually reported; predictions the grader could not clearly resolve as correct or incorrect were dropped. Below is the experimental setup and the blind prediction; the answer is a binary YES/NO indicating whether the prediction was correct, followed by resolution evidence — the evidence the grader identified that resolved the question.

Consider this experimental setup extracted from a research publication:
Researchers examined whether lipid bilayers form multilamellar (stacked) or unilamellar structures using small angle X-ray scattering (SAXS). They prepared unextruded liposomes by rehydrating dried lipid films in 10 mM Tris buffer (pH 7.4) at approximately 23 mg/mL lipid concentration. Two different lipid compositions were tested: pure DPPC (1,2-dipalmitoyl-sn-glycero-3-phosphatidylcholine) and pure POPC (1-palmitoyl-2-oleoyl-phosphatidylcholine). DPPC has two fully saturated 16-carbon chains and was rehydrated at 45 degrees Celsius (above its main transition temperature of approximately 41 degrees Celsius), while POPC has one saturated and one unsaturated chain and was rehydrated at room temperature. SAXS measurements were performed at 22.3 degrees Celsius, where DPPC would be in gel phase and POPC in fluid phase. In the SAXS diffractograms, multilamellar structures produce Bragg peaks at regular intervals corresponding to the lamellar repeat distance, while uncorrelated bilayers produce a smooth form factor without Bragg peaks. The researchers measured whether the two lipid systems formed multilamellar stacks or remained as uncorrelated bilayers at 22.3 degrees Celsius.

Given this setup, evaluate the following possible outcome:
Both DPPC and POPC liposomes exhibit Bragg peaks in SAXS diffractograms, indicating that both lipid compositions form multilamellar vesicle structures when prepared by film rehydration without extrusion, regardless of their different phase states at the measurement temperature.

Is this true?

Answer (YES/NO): YES